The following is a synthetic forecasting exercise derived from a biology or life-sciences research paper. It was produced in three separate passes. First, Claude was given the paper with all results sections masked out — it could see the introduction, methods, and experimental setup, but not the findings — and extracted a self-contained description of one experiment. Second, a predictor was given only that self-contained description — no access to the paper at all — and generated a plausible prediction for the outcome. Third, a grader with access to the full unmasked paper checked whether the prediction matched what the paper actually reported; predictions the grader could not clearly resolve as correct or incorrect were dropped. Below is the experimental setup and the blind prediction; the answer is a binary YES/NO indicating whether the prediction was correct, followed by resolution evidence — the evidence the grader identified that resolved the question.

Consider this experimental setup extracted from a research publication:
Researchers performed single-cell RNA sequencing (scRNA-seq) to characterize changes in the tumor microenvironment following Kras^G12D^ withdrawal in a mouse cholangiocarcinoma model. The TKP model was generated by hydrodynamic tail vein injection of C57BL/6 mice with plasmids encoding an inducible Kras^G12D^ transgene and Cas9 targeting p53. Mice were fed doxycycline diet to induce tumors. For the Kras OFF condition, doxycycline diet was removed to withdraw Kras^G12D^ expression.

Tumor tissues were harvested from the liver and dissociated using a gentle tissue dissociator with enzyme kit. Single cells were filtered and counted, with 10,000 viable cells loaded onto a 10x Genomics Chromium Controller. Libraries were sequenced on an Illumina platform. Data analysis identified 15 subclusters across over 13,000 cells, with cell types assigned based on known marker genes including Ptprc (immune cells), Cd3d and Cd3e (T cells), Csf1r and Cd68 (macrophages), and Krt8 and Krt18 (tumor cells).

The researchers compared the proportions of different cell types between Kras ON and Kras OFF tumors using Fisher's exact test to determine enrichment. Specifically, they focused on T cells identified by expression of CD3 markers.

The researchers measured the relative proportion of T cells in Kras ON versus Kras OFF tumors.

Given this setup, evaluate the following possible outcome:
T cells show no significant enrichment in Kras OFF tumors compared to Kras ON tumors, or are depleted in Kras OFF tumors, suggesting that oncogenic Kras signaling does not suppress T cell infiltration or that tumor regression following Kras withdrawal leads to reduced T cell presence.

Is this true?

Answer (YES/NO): NO